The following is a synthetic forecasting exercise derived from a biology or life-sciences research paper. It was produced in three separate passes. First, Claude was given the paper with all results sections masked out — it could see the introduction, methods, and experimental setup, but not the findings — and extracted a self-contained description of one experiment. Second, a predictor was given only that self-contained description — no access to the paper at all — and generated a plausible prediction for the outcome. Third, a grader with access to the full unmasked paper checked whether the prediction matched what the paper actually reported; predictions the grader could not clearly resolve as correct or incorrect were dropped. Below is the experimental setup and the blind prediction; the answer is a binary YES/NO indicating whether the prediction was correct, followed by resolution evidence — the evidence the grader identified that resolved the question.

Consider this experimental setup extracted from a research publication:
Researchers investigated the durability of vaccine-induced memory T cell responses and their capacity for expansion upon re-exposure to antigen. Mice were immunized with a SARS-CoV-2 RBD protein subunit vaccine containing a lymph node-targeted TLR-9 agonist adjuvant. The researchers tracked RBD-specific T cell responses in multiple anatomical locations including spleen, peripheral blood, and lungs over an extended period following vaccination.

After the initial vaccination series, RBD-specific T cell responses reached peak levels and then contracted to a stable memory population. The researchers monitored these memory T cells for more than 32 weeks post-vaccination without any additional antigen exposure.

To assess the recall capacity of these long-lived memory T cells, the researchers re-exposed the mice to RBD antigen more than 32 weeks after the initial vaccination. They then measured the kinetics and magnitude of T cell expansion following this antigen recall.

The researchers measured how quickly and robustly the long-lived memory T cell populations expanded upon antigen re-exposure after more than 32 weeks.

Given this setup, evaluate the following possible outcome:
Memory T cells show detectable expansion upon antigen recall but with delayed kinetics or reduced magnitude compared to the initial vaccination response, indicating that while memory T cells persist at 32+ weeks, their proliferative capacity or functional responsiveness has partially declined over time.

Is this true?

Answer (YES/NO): NO